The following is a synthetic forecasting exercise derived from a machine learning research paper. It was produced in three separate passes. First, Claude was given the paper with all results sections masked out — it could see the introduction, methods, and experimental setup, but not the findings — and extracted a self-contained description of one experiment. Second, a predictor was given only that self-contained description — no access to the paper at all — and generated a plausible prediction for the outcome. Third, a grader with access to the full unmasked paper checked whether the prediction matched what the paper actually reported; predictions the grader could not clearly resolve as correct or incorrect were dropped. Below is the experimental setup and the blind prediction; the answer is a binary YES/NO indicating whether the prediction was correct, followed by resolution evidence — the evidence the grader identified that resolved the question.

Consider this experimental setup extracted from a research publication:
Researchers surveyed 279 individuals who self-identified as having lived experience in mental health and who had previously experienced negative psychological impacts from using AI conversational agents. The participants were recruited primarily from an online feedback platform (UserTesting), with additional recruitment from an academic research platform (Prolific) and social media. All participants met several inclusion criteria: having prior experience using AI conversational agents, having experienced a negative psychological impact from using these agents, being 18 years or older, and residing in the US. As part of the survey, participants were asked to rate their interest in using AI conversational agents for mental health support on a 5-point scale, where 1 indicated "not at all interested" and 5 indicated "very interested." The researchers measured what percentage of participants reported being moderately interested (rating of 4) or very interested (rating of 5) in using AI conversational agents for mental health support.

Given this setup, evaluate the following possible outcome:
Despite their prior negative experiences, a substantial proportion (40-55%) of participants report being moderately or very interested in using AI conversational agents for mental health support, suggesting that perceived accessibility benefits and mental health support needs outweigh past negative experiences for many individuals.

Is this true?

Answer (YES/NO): YES